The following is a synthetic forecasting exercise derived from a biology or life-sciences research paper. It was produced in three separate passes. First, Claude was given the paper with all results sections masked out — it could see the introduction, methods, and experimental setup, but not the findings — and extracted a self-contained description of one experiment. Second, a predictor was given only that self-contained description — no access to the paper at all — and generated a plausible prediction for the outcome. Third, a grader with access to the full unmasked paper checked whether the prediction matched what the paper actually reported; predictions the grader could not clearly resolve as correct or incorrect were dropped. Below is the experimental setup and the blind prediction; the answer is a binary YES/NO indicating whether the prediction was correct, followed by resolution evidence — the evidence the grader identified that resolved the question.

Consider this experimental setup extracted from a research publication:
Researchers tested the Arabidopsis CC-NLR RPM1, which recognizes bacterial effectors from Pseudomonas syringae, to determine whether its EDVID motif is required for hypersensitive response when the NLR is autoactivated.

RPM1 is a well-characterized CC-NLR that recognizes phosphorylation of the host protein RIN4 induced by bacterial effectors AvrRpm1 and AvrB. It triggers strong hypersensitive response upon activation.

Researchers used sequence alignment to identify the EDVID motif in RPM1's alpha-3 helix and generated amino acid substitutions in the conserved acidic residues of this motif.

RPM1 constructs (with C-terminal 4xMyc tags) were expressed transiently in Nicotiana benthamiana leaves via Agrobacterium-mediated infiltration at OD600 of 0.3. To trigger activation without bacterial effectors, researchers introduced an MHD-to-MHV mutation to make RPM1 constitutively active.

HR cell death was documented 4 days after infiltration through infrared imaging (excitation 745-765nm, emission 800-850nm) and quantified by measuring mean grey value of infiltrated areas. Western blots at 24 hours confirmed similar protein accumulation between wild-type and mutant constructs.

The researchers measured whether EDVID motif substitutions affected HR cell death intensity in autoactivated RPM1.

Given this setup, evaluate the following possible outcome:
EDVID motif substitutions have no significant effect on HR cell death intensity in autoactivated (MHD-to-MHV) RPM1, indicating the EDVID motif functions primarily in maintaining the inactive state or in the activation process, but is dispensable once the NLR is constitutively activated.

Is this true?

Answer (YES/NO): NO